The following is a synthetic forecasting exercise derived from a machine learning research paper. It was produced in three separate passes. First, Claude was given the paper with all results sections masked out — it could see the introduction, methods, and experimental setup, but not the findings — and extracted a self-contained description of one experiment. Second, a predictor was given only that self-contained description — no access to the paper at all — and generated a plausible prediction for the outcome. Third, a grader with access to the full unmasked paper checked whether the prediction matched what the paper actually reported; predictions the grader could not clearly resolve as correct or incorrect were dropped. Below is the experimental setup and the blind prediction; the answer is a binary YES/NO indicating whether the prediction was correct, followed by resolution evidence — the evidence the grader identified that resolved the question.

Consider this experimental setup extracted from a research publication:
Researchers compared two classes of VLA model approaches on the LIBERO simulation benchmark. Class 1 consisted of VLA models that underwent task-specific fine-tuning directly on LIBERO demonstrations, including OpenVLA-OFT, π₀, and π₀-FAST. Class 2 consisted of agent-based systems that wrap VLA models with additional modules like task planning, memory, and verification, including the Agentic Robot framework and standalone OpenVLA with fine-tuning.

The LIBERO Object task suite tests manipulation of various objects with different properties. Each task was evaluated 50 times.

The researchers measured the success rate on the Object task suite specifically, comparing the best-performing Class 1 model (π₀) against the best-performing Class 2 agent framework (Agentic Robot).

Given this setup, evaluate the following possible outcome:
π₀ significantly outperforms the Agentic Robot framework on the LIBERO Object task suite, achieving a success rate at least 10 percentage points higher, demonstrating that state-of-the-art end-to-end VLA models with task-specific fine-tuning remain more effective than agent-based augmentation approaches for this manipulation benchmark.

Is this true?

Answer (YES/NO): NO